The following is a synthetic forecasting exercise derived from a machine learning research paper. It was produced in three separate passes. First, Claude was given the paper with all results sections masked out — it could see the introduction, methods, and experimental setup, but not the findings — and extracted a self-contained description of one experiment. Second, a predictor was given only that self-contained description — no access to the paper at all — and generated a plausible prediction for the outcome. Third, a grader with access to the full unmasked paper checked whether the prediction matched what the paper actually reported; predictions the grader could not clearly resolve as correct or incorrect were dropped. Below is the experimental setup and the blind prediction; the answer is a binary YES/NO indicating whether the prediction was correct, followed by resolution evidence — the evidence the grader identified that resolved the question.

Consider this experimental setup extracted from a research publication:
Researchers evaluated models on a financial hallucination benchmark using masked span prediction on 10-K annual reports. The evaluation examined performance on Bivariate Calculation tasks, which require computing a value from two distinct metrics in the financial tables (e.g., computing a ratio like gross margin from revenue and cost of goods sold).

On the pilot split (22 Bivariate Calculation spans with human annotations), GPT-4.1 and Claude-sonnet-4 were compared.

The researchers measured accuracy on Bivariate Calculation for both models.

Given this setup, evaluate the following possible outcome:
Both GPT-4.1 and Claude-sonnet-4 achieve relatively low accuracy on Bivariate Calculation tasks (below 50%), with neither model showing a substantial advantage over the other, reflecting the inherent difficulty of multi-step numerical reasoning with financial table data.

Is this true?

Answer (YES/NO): NO